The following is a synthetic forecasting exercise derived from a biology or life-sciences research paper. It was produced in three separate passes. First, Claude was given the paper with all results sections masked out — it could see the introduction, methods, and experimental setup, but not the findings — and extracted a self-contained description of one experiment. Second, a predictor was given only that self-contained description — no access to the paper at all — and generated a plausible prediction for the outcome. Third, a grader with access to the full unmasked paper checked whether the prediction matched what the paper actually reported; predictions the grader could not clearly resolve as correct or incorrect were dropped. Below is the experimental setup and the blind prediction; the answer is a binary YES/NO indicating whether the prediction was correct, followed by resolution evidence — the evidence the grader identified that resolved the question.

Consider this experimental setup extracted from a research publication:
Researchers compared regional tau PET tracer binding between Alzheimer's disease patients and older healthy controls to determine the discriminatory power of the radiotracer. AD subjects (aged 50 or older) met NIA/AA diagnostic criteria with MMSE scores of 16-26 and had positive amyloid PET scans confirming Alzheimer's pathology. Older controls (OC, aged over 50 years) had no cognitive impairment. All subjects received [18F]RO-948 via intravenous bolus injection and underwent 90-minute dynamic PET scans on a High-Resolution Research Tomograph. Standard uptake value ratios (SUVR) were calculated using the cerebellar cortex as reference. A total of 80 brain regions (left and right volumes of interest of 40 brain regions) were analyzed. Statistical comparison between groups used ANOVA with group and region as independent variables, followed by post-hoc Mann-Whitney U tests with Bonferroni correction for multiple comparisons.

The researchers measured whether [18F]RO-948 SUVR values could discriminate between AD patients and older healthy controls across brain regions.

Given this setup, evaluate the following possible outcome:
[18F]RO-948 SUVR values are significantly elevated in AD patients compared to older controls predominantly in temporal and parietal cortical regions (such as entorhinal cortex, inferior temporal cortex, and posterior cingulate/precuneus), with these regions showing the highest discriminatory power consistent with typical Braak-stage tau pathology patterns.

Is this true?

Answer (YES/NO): YES